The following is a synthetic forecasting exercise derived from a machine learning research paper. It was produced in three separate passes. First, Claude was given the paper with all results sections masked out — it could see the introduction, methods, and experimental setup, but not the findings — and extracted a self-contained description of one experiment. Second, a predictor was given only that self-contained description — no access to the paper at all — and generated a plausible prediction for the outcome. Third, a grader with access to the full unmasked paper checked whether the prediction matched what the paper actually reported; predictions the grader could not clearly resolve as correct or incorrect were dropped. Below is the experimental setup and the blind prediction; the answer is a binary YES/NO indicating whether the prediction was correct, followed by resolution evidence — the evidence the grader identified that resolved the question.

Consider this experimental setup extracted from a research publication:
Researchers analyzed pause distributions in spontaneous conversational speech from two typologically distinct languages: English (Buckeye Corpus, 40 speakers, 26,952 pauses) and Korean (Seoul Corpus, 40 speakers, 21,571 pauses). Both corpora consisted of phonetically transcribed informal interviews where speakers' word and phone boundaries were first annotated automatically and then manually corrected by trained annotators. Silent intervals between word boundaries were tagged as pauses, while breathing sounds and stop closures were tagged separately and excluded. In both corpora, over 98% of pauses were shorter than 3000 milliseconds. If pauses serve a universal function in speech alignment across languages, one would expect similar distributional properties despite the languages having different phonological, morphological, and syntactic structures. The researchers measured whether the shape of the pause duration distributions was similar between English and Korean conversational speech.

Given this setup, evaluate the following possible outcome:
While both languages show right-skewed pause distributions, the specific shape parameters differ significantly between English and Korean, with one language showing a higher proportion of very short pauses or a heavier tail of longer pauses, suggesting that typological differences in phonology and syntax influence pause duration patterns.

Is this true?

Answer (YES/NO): NO